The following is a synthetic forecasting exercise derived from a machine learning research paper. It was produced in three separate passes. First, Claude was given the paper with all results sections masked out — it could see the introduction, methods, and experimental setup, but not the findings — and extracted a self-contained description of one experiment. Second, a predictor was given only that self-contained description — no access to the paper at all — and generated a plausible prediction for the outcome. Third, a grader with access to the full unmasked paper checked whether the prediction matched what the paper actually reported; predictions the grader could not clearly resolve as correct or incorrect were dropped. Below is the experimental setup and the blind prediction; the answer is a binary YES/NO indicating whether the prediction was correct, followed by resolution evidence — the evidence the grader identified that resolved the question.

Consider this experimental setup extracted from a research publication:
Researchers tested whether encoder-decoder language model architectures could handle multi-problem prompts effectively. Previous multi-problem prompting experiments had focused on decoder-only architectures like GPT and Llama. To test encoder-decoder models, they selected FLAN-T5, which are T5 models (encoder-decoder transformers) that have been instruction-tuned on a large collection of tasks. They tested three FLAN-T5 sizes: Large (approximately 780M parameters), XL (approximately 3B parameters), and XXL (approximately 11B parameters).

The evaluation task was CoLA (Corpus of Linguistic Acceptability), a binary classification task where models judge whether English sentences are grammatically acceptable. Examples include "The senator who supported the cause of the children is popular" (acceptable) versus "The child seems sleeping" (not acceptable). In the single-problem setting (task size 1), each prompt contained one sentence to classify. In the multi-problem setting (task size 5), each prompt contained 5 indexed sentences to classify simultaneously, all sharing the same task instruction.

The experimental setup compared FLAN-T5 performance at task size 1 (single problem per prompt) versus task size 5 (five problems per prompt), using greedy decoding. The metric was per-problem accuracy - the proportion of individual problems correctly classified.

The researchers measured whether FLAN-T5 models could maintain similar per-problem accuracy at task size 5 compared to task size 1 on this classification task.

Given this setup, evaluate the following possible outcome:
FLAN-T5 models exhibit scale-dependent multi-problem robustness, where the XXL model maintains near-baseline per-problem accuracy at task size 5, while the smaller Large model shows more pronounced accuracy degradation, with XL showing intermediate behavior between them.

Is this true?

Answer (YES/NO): NO